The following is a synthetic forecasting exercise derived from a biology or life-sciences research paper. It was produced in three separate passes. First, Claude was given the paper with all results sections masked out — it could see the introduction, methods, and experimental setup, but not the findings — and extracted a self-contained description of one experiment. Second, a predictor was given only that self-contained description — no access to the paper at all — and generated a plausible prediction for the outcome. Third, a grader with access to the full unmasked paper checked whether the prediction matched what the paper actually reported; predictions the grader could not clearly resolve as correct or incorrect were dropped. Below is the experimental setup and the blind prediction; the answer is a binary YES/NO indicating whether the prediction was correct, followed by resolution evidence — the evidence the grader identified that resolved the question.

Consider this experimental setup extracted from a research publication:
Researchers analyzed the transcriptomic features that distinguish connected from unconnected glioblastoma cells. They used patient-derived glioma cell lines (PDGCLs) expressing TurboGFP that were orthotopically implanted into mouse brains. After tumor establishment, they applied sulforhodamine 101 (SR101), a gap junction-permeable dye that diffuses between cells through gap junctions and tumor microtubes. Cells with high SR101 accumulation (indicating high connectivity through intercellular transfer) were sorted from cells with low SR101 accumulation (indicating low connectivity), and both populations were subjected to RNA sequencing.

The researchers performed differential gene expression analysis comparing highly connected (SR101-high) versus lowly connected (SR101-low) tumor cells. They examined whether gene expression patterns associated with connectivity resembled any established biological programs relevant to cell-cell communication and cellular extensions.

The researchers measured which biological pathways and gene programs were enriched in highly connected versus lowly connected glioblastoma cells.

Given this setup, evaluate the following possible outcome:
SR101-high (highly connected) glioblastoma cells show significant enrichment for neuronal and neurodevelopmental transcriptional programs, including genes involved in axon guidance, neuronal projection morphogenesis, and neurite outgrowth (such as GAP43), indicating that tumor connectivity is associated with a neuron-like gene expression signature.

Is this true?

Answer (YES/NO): NO